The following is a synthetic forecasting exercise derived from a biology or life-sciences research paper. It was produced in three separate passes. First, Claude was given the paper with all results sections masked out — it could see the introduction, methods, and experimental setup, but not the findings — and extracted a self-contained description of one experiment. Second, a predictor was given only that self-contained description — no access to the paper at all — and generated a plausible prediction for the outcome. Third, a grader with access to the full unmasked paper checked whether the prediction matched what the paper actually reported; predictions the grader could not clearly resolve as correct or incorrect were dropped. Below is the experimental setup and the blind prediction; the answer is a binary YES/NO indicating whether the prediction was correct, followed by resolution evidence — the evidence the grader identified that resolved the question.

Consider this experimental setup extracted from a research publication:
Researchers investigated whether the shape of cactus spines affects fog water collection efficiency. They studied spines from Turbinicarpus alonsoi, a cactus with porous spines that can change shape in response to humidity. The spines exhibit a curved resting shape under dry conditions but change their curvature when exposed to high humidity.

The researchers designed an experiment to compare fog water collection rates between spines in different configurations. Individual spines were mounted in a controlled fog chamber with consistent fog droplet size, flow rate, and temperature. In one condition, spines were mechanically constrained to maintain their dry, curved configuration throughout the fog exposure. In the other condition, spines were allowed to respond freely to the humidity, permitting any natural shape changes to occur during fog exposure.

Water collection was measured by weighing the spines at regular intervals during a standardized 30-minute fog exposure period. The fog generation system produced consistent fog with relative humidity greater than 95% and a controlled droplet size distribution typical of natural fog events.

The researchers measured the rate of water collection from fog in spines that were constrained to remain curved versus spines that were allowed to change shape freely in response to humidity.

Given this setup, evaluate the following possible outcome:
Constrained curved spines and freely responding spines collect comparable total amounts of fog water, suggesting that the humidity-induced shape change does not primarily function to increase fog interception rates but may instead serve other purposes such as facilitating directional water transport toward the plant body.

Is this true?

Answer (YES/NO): NO